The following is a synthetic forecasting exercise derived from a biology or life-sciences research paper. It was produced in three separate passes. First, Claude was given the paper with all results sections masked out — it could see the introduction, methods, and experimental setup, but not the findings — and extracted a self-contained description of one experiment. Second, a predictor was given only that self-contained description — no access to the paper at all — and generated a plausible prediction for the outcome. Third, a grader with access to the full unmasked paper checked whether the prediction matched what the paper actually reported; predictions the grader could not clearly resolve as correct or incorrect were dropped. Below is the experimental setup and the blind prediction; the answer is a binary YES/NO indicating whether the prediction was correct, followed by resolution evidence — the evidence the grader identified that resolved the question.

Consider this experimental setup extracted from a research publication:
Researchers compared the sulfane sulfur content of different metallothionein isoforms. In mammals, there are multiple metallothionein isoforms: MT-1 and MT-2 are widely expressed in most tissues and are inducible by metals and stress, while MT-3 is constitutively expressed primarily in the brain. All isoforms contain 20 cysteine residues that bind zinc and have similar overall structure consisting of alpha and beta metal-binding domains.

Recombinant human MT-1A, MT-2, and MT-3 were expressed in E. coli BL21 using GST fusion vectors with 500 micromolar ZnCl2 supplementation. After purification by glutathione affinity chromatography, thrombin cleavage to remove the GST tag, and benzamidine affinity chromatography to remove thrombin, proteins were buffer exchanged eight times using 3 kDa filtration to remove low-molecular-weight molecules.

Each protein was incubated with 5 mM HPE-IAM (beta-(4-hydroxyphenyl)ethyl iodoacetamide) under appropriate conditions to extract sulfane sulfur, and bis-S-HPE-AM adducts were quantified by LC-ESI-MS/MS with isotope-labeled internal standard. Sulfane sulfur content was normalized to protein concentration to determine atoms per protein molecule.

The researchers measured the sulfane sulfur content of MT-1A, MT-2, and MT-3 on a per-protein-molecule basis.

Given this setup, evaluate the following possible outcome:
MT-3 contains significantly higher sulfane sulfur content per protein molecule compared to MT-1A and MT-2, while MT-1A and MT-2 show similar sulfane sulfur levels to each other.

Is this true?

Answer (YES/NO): NO